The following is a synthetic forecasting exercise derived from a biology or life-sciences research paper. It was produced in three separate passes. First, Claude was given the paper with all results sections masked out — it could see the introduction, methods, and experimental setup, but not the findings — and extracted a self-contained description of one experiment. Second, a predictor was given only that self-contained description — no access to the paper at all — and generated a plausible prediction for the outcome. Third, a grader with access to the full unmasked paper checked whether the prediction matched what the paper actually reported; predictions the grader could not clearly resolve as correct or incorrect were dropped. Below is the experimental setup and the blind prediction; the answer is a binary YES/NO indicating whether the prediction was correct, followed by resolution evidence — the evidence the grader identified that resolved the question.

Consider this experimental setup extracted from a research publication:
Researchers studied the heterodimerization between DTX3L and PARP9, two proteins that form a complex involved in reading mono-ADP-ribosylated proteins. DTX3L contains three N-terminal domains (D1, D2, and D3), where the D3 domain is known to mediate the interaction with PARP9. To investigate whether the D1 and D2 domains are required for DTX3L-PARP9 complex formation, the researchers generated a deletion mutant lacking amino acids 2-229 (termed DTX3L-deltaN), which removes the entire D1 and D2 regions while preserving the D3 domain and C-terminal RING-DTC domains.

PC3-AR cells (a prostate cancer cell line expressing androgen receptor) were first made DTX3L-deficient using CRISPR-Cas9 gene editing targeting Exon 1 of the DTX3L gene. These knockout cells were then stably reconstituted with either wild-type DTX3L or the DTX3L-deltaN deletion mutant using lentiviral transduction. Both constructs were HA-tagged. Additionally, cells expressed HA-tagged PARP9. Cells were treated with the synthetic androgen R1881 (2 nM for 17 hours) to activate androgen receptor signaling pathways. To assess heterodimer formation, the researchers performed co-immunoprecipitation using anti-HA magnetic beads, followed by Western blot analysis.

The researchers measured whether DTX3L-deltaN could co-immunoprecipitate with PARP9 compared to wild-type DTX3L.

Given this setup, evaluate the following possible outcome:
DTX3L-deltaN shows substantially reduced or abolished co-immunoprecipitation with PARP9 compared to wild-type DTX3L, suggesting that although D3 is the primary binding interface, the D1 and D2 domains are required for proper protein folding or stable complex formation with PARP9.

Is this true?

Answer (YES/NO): NO